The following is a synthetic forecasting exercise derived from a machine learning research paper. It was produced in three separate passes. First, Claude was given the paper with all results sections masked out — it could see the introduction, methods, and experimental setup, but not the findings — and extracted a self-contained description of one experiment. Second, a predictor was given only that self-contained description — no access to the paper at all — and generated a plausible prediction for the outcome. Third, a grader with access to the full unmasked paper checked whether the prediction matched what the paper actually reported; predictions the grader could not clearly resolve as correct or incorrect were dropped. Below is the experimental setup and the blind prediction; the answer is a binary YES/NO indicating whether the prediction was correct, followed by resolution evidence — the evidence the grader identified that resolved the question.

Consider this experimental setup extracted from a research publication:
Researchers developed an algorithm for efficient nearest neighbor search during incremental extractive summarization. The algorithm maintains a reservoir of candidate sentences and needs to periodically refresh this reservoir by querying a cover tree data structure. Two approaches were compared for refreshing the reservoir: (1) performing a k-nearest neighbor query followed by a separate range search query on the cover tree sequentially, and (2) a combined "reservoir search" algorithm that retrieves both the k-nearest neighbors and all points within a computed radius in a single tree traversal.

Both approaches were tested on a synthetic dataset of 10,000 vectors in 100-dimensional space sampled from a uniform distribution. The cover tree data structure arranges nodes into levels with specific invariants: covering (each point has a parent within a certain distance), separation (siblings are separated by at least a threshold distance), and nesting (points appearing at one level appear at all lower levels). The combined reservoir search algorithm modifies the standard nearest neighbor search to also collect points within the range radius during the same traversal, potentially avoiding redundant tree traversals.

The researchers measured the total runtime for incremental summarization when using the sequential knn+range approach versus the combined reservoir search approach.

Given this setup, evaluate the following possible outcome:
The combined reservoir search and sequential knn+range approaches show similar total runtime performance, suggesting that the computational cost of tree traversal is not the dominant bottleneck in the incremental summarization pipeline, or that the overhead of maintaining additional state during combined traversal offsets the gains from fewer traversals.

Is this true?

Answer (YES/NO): NO